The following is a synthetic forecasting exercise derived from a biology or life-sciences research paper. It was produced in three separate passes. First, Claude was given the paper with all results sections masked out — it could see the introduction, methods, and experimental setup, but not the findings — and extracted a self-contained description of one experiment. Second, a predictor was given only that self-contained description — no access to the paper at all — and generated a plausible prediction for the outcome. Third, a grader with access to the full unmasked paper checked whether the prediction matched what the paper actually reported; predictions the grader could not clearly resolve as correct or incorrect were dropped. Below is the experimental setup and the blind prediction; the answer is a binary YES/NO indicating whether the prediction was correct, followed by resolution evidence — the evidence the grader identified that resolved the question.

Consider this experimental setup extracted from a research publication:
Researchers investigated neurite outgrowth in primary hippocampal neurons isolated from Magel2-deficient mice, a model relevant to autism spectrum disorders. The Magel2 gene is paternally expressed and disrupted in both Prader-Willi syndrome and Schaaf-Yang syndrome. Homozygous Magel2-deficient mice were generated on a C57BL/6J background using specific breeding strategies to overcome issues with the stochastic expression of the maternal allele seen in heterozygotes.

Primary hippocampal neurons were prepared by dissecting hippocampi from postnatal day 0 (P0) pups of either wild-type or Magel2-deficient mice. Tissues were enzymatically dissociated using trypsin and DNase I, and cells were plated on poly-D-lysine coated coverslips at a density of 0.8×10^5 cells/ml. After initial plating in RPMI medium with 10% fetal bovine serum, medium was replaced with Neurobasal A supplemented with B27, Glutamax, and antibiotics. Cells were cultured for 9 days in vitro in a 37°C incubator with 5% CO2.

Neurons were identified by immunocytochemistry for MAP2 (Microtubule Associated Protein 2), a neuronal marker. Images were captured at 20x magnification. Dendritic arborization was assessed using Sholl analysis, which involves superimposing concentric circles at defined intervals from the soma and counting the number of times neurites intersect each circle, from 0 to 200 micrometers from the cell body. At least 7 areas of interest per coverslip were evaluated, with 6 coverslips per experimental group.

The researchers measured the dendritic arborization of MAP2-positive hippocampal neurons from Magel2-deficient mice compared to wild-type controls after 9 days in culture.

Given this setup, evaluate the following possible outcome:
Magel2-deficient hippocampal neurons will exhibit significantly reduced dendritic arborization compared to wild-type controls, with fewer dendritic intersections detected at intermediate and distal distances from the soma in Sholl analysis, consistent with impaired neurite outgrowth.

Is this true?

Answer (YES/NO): NO